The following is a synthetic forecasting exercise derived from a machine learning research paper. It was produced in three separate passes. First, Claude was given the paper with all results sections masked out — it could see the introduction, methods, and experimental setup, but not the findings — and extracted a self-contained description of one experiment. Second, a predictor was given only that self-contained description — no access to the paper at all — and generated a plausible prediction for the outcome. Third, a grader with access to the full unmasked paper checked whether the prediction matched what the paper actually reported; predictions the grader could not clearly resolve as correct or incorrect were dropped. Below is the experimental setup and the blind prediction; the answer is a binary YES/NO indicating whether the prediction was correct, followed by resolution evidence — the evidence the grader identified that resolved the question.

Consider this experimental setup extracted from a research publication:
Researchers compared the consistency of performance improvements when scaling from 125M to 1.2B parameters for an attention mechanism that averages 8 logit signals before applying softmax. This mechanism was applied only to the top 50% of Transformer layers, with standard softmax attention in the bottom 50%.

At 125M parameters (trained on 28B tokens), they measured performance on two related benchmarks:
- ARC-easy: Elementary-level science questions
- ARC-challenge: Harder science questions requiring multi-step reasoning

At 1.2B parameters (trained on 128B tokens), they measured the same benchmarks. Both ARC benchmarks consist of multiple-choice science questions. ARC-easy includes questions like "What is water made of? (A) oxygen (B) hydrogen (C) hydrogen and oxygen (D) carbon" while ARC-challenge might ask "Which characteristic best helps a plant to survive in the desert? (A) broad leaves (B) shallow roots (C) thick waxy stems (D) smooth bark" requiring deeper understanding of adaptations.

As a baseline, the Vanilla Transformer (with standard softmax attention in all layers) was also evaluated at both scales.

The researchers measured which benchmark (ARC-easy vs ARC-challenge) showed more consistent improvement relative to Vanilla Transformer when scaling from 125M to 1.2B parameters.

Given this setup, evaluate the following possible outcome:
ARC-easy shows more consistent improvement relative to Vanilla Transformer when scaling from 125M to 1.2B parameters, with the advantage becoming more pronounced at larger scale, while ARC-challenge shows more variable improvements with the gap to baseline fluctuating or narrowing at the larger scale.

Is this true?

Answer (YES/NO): NO